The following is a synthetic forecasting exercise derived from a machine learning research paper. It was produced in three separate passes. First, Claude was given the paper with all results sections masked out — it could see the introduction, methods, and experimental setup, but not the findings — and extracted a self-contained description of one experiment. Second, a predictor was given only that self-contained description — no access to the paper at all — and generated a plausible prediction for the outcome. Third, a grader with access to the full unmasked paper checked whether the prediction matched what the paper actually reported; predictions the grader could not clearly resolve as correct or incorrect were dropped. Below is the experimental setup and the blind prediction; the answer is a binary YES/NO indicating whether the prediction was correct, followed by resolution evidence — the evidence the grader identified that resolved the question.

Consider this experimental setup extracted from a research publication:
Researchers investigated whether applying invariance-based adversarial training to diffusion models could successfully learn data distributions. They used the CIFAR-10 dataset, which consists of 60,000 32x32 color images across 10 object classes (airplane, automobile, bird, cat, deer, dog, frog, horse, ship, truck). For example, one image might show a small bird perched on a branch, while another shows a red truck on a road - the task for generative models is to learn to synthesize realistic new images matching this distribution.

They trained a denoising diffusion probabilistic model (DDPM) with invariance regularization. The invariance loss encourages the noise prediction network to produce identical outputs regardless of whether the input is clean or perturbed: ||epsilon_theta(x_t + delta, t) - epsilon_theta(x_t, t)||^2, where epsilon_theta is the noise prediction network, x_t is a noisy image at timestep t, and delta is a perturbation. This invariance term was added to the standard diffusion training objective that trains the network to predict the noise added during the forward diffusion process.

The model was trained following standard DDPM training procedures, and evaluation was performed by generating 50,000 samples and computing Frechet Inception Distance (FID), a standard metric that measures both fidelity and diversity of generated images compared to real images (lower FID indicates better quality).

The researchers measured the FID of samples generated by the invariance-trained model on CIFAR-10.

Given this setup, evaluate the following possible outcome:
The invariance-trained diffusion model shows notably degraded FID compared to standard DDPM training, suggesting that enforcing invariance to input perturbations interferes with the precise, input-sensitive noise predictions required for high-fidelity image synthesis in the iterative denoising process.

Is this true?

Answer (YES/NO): YES